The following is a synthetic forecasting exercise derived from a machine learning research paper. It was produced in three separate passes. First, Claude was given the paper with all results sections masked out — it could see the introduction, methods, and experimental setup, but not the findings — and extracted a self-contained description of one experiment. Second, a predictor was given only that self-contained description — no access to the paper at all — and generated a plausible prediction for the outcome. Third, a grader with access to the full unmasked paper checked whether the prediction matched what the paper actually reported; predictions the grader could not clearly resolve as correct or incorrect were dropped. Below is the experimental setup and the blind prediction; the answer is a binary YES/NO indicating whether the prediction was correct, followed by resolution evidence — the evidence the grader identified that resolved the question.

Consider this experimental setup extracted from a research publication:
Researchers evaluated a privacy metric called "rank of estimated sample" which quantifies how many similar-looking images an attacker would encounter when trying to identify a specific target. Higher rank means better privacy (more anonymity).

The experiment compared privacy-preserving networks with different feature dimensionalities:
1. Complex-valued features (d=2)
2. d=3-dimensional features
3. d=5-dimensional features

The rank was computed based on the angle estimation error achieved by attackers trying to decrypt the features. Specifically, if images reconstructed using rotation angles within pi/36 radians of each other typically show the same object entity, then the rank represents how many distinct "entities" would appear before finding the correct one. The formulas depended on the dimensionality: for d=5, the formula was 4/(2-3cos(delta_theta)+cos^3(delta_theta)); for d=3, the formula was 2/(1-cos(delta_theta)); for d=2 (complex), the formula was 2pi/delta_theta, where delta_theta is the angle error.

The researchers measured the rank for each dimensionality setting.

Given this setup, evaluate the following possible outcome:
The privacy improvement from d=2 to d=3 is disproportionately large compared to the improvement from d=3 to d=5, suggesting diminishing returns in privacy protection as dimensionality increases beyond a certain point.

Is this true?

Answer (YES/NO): NO